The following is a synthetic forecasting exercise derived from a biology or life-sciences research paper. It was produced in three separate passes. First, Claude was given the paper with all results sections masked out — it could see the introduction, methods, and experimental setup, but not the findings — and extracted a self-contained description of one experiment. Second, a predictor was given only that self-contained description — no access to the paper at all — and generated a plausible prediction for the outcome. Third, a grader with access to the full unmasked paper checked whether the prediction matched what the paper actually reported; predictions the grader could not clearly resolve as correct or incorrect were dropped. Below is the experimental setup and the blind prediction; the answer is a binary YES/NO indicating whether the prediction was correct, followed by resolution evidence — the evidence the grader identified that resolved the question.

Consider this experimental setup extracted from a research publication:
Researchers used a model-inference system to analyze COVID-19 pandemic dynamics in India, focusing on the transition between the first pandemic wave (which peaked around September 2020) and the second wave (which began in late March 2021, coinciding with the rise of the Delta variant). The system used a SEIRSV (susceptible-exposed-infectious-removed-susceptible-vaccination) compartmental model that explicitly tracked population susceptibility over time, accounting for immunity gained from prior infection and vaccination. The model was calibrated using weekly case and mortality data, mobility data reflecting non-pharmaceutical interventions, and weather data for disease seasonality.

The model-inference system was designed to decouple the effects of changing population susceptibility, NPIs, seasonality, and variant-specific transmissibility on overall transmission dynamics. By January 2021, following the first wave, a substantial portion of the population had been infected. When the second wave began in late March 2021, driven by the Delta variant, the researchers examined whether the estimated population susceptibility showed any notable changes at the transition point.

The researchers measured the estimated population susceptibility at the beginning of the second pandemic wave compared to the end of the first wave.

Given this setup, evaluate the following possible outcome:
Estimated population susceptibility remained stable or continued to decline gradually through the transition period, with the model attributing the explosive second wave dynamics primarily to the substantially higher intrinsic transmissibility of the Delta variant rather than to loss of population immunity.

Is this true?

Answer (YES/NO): NO